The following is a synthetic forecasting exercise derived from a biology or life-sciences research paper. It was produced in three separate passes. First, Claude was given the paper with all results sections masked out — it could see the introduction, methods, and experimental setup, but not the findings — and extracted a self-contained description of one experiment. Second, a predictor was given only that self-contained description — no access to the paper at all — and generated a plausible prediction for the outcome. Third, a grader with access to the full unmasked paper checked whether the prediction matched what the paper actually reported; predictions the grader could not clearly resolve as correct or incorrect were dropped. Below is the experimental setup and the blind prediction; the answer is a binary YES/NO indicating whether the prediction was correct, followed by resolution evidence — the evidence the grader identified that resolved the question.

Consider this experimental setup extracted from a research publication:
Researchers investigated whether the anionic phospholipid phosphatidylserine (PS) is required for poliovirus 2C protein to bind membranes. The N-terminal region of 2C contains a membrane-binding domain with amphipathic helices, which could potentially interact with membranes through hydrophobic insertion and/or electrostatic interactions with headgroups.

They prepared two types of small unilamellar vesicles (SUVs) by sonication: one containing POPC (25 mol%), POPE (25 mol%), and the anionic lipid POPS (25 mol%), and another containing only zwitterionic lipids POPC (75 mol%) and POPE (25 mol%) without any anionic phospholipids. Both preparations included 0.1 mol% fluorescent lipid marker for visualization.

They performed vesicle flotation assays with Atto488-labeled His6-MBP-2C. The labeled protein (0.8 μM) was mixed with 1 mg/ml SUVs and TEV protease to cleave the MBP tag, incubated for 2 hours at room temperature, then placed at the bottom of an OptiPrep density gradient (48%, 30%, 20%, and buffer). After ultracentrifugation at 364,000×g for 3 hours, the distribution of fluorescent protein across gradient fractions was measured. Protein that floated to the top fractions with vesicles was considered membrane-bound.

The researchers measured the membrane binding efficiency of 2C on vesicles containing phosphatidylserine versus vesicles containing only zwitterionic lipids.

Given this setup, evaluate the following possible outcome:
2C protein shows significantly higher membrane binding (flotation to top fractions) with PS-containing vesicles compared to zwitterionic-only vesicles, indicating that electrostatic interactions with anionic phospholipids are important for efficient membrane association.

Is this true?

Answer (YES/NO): NO